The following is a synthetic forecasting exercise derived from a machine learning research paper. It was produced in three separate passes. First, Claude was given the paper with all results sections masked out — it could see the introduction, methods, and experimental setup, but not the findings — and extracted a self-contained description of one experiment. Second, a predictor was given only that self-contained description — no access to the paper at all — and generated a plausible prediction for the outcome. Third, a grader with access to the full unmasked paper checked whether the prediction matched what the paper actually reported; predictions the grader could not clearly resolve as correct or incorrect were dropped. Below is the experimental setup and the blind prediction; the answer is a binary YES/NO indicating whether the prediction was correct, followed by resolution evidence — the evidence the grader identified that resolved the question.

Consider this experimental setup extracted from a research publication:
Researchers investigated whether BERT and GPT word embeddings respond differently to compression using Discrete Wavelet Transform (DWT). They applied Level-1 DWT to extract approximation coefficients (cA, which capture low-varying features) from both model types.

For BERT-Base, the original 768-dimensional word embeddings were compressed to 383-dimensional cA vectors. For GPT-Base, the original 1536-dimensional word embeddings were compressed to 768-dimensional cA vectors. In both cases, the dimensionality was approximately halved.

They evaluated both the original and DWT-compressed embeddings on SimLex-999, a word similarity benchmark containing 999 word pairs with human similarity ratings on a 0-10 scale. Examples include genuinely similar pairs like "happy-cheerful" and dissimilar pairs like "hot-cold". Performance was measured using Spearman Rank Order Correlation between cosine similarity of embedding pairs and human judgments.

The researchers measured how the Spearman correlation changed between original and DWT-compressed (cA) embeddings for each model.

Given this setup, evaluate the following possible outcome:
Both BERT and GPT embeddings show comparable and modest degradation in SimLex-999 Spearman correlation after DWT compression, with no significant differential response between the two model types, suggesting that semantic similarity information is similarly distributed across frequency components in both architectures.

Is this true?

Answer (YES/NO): NO